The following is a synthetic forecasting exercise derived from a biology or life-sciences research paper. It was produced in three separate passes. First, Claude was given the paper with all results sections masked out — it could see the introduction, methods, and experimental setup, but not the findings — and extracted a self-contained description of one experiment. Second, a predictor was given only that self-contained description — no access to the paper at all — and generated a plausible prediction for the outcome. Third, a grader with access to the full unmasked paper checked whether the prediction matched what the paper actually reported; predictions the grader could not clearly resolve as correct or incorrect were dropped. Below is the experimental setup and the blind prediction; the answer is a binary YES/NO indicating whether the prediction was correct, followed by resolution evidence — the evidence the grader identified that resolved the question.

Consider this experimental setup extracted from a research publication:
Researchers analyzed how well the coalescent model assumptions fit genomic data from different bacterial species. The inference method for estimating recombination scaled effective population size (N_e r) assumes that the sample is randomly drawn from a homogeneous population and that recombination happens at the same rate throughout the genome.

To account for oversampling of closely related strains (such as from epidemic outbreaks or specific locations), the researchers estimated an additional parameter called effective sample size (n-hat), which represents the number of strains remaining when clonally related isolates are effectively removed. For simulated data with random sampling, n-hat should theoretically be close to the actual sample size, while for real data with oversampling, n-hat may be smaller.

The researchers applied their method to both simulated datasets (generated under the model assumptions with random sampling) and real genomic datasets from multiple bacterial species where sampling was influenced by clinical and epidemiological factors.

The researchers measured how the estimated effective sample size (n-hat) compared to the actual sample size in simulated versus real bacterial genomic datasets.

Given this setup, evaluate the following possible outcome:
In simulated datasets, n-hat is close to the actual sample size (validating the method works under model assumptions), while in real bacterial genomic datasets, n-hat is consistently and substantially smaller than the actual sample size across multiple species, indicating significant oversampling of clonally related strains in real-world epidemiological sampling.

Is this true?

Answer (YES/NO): NO